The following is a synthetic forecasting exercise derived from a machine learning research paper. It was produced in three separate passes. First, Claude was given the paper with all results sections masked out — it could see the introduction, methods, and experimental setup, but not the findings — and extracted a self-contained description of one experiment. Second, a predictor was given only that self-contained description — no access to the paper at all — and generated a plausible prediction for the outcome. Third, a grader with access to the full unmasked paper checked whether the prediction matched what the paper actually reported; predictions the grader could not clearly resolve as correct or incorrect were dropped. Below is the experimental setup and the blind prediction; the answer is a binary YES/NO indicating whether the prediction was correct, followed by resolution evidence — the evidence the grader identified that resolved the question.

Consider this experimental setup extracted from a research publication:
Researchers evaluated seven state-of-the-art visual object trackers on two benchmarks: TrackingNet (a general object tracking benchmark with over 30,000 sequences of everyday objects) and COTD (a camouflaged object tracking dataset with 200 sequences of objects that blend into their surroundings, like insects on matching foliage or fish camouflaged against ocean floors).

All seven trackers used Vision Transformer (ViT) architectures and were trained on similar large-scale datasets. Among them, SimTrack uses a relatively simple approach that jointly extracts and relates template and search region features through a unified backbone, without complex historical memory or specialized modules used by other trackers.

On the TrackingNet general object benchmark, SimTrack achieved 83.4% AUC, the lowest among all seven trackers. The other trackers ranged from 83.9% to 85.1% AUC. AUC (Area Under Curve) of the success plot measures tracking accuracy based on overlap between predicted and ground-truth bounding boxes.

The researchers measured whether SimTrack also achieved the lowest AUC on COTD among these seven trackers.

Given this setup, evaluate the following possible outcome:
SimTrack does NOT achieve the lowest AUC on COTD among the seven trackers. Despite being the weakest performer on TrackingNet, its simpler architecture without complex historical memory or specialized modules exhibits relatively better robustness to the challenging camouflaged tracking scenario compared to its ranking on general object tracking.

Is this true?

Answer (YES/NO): NO